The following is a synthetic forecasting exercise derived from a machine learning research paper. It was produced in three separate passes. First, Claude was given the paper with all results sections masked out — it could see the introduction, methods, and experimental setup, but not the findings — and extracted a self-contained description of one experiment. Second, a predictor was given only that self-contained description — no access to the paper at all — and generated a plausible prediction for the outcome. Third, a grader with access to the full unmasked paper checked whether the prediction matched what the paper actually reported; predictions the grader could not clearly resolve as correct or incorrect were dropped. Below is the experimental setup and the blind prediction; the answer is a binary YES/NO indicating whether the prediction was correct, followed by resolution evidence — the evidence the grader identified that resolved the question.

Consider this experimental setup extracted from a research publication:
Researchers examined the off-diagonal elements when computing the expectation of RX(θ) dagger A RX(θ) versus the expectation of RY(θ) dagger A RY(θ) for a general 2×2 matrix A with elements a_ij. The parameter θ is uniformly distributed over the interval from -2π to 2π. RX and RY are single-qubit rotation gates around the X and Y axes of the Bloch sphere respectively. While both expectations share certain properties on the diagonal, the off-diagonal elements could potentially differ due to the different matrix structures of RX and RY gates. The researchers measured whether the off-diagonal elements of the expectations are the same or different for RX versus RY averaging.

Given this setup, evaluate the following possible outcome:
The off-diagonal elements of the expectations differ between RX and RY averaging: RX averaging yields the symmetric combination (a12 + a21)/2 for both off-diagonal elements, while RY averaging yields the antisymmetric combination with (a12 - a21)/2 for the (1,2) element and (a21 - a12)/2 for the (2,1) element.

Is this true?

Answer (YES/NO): YES